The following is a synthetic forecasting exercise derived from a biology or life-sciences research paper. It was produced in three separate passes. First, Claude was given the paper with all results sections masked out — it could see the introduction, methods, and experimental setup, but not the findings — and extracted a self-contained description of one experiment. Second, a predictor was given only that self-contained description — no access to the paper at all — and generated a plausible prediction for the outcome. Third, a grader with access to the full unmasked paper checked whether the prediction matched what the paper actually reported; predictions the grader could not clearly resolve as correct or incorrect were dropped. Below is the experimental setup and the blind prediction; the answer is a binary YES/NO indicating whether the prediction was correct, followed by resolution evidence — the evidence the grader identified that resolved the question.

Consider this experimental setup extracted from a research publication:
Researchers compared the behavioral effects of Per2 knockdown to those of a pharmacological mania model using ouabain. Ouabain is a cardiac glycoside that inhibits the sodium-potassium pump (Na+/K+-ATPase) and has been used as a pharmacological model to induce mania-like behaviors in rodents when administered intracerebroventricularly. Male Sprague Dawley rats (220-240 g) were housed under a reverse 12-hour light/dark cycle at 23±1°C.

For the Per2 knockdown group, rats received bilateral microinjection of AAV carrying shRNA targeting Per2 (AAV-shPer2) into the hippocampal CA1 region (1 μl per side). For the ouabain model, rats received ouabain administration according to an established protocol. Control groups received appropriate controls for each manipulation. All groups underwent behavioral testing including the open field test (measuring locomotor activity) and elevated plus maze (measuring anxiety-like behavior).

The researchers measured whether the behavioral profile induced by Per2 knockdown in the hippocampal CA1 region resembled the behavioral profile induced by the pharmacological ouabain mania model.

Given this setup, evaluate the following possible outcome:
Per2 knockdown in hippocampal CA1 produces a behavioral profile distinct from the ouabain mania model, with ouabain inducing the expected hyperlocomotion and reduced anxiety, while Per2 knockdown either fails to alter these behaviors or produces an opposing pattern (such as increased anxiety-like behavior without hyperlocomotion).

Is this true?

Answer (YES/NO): NO